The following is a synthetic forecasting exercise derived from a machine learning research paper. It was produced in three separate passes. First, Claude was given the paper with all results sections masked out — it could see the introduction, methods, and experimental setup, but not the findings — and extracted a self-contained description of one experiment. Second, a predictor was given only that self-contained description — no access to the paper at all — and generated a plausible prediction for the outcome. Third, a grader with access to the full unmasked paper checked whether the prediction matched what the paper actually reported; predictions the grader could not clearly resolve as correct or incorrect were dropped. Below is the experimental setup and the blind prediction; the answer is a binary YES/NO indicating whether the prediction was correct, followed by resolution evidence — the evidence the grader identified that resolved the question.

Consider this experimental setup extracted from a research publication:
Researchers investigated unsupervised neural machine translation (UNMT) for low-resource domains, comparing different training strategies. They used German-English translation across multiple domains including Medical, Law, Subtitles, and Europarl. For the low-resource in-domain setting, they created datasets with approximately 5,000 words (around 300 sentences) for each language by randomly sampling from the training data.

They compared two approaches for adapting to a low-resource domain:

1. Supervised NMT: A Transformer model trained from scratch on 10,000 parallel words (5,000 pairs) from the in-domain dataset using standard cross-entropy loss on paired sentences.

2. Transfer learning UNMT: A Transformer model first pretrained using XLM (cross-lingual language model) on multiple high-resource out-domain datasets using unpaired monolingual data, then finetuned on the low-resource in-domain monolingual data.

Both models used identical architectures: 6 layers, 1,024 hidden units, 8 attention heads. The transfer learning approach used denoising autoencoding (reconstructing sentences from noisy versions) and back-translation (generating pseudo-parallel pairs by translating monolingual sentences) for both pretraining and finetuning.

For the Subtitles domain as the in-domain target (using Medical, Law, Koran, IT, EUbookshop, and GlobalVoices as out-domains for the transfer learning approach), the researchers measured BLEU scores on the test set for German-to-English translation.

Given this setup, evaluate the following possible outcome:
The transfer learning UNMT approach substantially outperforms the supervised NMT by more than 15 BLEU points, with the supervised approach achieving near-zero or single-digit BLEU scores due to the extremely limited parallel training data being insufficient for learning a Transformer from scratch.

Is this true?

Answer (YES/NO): NO